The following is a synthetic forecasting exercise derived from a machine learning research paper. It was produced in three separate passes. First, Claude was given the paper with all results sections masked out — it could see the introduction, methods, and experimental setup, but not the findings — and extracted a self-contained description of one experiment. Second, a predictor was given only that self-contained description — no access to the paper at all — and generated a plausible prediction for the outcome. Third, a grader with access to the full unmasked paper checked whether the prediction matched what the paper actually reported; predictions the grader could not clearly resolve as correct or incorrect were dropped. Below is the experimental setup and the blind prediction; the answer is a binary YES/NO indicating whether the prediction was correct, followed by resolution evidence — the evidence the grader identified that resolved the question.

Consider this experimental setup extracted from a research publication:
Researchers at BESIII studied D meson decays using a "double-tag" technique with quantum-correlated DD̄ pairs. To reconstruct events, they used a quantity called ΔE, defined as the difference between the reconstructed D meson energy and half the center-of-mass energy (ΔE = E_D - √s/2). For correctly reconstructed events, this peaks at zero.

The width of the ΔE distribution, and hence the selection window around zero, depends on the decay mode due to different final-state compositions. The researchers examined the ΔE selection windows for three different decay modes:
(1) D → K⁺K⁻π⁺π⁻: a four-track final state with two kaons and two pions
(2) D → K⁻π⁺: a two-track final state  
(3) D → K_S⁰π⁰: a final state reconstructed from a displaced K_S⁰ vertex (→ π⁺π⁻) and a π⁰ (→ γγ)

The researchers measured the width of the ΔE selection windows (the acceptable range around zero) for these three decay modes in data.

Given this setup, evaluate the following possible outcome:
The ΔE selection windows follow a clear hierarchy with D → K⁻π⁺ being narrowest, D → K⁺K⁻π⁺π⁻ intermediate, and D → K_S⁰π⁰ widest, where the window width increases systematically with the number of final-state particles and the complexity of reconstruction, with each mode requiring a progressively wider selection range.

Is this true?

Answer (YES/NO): NO